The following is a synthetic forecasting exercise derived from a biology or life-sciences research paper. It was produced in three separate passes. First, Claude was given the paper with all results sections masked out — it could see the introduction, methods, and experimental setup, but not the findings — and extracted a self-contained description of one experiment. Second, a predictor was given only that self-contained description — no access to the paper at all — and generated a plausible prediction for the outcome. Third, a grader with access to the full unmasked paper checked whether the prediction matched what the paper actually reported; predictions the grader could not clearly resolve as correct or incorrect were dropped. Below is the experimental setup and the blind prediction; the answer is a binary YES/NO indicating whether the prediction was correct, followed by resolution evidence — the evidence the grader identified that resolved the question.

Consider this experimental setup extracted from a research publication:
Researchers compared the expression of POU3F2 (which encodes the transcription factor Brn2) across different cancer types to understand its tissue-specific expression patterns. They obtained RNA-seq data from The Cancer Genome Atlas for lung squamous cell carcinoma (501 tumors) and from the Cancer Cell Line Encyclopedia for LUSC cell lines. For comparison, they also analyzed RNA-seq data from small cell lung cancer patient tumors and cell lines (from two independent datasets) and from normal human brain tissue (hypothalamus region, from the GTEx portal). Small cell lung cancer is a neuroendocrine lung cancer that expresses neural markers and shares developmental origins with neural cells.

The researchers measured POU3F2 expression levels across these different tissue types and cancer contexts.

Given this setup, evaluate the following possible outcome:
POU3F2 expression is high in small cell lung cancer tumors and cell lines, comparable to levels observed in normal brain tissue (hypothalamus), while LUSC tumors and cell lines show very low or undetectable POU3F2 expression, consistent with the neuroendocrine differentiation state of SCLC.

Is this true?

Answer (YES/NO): NO